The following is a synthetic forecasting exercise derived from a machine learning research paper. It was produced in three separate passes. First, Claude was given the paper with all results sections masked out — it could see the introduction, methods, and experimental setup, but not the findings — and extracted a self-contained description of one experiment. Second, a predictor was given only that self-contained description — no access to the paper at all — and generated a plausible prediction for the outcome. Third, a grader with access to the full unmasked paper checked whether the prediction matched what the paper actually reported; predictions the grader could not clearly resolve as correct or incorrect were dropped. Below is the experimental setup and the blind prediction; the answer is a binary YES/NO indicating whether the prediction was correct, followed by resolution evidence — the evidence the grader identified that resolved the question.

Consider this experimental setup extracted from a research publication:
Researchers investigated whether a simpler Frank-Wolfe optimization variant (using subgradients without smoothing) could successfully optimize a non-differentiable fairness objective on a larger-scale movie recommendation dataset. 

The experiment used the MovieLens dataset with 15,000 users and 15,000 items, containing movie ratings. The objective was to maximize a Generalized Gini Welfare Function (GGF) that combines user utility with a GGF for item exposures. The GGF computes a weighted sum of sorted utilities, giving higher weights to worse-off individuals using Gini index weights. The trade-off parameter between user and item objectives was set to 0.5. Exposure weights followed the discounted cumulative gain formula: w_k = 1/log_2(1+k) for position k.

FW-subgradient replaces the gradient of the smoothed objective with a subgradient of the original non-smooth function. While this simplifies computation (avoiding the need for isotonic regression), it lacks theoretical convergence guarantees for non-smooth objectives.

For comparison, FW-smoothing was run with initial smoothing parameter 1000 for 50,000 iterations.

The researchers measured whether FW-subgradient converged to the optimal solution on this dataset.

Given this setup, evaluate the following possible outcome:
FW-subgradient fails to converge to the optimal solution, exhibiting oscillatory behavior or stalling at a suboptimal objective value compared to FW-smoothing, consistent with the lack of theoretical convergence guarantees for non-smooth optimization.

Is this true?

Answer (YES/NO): NO